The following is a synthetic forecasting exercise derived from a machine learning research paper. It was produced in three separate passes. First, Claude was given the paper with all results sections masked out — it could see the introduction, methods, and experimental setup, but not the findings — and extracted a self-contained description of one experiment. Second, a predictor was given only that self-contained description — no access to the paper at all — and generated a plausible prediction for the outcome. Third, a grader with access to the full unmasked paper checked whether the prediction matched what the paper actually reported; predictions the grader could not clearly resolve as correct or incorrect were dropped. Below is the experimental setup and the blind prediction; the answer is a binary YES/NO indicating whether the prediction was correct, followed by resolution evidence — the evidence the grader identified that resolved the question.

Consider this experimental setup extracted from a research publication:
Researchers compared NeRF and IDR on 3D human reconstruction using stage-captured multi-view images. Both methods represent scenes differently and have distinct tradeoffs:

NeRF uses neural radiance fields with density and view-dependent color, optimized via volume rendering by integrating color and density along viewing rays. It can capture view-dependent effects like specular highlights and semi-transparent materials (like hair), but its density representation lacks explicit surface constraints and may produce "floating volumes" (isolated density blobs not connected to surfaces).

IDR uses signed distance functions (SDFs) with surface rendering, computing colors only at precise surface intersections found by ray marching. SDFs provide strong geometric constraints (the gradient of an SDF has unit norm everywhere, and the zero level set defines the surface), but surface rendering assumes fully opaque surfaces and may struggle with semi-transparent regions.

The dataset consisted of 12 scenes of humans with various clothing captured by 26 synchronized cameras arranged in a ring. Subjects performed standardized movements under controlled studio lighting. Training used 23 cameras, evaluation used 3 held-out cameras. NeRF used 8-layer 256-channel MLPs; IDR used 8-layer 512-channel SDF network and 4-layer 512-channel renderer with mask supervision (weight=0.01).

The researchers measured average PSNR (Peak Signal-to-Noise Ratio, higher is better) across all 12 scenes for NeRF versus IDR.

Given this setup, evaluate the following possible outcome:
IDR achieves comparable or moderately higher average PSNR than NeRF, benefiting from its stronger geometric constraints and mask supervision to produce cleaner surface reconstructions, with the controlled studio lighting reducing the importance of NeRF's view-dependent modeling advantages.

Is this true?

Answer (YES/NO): YES